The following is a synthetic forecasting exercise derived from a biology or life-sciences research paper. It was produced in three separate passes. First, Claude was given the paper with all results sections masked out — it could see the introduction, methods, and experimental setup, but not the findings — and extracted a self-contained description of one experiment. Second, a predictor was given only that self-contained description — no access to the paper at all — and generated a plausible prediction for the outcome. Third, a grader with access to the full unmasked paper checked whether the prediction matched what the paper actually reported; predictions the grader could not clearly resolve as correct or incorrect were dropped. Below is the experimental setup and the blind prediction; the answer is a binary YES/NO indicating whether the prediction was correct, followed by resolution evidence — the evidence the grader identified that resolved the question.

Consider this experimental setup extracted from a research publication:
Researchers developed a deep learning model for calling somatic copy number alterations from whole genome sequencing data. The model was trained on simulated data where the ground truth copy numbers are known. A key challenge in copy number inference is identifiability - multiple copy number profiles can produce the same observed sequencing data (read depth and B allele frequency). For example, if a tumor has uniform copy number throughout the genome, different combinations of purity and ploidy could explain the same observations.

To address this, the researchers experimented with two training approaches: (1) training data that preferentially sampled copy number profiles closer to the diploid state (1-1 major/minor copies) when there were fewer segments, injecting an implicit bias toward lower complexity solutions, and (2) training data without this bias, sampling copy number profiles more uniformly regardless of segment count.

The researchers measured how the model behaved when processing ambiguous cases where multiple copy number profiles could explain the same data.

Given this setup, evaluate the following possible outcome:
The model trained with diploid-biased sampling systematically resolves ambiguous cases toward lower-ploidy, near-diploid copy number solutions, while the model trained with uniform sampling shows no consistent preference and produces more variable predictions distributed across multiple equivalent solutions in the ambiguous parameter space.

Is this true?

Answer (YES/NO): NO